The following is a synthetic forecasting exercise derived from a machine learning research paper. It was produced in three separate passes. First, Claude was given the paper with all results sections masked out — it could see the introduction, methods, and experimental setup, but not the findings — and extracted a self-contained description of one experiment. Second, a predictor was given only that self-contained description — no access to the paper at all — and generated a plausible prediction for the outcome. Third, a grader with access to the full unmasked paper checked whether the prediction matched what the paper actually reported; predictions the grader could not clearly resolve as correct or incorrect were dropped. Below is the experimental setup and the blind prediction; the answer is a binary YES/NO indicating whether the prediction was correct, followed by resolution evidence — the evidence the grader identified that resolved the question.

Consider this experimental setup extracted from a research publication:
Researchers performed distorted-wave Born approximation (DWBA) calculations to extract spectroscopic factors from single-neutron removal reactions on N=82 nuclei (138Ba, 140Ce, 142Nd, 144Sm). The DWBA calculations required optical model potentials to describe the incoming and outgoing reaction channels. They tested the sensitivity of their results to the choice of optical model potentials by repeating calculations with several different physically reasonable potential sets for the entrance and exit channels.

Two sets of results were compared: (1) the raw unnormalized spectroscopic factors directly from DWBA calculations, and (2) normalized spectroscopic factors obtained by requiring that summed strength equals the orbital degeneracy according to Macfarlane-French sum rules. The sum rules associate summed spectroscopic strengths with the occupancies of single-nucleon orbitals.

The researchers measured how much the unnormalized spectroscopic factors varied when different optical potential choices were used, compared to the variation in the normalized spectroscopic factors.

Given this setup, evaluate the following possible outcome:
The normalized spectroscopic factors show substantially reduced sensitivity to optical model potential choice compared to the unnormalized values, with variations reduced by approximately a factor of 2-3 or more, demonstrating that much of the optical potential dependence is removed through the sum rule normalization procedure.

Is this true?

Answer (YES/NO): YES